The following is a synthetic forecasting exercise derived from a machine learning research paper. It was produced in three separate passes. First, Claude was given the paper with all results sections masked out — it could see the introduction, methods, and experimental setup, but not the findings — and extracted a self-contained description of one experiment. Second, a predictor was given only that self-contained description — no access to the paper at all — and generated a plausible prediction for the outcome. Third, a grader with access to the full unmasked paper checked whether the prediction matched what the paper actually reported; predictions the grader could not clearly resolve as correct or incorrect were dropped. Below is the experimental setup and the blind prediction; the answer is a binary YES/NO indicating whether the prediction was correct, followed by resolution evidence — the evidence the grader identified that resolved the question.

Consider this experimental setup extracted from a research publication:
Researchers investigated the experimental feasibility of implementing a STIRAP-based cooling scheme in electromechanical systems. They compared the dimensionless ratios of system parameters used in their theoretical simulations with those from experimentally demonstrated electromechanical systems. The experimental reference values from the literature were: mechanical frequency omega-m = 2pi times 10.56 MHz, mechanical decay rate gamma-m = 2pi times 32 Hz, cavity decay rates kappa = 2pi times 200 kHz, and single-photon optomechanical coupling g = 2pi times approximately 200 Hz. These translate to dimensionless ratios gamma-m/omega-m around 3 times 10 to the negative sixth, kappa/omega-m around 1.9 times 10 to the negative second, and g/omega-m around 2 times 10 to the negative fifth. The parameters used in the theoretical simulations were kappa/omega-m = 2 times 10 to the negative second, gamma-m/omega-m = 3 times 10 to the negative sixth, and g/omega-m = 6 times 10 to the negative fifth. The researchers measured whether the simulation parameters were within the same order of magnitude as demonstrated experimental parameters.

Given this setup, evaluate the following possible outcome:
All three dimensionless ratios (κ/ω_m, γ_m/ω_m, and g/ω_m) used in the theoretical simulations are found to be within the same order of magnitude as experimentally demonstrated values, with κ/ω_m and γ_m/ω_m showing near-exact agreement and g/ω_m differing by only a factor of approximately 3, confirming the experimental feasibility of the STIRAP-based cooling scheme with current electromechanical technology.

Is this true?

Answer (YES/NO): YES